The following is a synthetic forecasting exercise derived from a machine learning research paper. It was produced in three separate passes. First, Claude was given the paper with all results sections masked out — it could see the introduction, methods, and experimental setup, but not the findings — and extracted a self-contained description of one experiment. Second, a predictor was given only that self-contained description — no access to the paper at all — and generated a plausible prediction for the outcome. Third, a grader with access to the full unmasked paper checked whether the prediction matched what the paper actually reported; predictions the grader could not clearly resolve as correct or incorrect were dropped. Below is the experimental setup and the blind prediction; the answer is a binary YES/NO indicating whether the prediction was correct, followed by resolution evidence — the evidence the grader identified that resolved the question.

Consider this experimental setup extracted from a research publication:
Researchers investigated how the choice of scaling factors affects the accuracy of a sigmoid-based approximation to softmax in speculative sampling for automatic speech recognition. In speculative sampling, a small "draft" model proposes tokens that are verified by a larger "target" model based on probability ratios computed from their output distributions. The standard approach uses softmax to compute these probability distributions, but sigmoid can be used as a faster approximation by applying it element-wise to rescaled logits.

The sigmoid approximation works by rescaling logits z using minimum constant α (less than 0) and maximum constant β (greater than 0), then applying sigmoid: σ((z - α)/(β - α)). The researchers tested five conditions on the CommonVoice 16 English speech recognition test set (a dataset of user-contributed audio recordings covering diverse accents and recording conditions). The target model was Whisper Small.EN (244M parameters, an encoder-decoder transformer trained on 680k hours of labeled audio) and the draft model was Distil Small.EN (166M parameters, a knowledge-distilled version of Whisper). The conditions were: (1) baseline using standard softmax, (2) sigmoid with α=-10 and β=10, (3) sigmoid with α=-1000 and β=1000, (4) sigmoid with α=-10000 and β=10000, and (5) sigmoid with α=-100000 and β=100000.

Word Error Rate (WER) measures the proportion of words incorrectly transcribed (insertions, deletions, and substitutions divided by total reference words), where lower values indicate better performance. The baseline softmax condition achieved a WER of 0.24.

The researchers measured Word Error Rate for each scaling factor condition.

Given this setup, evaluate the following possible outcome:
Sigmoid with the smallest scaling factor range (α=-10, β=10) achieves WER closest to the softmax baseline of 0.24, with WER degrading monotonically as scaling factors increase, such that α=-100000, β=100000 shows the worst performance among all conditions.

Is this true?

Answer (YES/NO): NO